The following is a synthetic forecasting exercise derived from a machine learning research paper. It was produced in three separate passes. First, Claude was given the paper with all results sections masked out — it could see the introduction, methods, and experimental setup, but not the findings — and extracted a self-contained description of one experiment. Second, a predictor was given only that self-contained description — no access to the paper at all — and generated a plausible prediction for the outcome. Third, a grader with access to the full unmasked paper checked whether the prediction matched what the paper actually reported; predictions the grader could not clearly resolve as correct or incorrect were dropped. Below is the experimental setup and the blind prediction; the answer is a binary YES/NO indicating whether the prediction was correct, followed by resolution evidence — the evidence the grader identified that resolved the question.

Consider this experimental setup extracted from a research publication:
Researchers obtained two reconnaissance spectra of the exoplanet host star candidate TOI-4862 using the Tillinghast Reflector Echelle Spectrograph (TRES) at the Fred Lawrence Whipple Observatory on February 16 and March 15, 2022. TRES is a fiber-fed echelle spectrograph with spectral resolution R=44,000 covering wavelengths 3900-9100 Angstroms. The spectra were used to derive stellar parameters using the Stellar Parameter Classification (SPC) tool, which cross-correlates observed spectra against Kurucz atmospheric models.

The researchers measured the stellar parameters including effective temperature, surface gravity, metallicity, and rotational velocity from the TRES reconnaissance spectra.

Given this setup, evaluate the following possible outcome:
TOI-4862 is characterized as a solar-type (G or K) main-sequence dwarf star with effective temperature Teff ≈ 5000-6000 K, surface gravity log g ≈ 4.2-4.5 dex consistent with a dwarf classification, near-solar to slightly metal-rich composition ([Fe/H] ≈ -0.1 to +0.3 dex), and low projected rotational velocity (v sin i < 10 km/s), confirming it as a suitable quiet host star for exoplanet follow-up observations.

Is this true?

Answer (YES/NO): NO